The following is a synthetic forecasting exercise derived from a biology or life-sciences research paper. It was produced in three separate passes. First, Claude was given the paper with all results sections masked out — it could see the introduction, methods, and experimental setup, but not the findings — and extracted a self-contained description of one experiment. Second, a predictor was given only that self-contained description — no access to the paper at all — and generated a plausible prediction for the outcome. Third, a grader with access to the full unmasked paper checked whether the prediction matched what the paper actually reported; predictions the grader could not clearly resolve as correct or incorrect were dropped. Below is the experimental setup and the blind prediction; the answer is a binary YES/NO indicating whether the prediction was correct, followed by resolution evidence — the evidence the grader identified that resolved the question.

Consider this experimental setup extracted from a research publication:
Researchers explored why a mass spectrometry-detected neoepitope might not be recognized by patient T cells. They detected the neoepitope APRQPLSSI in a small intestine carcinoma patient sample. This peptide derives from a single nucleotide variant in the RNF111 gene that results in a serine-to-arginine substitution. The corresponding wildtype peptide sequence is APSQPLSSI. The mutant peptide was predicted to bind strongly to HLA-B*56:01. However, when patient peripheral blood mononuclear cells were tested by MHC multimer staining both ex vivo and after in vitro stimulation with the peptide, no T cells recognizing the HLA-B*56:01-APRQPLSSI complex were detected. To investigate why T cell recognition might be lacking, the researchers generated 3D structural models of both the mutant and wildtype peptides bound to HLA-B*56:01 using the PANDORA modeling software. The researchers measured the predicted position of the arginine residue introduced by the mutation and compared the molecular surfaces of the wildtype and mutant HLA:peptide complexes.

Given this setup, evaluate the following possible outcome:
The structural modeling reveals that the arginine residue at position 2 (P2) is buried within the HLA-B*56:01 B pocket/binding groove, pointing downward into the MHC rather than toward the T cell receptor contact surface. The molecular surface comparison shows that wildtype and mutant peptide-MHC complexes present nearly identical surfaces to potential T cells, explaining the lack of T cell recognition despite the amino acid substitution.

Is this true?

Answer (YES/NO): NO